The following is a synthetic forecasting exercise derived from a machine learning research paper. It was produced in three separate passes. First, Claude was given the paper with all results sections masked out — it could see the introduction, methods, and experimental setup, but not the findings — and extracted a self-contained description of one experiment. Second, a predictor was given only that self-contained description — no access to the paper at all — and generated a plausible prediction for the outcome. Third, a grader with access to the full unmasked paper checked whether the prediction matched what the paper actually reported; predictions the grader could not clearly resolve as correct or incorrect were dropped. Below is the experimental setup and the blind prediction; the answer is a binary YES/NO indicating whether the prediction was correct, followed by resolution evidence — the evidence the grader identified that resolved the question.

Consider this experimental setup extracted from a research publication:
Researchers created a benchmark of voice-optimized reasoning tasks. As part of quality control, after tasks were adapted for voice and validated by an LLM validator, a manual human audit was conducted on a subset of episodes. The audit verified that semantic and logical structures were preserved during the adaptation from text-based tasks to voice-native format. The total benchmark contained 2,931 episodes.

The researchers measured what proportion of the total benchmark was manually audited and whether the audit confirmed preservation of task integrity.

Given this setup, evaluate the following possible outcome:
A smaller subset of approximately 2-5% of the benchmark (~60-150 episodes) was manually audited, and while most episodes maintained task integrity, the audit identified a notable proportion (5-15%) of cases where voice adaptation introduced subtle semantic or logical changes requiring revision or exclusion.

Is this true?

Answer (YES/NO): NO